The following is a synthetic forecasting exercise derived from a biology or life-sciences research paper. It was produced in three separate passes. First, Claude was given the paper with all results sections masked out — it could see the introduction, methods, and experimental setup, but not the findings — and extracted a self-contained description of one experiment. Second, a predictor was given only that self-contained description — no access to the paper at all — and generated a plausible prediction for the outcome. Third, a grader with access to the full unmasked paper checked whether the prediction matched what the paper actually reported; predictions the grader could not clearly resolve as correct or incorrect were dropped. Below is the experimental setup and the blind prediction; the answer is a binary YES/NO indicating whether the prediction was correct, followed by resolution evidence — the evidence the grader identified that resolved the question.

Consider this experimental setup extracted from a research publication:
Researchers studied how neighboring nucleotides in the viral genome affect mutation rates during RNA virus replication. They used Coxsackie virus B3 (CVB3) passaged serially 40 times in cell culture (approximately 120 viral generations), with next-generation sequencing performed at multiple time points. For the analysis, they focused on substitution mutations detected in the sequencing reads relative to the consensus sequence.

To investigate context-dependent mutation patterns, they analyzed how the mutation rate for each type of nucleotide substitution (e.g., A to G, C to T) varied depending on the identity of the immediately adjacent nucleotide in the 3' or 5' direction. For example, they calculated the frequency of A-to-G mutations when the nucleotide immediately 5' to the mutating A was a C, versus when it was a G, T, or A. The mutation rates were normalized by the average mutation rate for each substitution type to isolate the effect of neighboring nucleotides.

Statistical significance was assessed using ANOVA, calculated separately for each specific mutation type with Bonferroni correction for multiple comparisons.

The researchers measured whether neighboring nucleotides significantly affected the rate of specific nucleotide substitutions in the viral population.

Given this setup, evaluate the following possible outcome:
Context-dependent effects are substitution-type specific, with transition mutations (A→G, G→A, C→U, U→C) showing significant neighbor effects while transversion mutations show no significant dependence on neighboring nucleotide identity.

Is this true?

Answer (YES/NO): NO